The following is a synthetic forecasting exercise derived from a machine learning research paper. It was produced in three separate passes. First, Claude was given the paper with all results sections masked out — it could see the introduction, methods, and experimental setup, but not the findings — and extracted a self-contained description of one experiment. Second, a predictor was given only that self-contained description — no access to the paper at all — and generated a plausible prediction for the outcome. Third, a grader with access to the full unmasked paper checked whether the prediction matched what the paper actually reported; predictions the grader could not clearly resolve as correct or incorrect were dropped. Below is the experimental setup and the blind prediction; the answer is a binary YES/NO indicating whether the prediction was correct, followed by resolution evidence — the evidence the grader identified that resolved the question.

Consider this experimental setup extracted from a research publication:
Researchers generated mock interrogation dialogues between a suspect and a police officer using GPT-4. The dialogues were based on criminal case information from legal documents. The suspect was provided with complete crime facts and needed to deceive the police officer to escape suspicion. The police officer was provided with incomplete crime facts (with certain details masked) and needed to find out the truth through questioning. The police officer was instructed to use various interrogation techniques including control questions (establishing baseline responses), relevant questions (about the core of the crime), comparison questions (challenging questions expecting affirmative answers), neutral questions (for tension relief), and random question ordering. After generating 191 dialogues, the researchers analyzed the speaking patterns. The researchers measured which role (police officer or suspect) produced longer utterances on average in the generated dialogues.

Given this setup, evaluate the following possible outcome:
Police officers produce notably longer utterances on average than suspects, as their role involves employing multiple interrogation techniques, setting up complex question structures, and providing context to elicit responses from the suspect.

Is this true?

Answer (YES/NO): YES